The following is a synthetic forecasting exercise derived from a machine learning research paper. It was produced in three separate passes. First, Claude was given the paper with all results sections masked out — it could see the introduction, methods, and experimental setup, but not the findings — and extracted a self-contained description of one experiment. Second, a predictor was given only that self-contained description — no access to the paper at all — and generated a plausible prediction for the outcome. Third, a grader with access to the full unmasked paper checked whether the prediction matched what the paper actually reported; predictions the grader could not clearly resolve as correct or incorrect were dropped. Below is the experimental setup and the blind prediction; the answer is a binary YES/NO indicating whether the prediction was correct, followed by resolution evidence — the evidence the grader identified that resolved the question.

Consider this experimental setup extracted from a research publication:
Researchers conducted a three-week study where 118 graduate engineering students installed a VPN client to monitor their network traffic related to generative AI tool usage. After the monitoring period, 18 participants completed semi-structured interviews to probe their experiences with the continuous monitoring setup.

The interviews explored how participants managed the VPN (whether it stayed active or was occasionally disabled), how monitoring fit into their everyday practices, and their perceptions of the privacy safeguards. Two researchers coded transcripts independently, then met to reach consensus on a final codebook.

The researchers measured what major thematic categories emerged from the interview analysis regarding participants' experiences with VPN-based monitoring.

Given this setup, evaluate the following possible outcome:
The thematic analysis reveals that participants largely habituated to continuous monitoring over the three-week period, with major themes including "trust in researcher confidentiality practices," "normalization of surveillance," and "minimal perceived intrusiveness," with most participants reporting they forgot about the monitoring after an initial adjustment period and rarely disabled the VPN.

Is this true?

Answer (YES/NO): NO